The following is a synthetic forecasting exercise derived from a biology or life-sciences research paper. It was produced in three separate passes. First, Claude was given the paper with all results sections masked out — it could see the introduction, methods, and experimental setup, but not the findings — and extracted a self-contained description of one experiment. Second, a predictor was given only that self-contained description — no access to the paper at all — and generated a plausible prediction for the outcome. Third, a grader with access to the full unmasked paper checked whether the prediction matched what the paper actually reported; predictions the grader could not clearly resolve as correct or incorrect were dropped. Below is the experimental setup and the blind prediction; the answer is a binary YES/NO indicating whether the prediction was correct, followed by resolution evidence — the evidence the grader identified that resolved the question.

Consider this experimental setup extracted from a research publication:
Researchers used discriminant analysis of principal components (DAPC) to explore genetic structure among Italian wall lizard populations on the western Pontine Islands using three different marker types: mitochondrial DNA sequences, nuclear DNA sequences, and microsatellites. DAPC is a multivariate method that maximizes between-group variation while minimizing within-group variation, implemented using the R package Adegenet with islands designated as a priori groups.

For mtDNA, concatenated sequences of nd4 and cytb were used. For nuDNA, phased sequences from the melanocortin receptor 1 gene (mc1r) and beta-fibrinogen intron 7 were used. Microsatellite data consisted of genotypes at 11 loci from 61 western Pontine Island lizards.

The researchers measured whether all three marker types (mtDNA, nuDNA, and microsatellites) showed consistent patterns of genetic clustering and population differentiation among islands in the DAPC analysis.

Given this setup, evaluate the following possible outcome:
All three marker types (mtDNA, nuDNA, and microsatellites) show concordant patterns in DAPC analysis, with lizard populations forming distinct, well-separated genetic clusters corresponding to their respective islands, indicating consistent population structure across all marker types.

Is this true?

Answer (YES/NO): NO